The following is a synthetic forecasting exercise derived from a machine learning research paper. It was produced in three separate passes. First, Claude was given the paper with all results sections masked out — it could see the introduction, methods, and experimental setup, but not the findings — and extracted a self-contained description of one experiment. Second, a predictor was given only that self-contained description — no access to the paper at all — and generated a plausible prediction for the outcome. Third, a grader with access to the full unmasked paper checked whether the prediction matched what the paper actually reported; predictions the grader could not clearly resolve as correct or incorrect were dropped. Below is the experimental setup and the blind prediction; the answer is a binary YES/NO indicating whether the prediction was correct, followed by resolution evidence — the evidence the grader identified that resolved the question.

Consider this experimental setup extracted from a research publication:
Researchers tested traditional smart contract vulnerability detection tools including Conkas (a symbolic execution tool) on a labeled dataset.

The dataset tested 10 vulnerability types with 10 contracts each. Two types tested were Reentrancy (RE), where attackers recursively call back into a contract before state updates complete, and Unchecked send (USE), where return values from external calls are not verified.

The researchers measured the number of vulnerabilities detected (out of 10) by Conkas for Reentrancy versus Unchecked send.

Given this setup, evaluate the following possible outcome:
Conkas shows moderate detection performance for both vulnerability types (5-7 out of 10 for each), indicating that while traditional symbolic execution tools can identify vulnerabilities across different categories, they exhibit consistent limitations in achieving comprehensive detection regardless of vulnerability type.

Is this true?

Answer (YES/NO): NO